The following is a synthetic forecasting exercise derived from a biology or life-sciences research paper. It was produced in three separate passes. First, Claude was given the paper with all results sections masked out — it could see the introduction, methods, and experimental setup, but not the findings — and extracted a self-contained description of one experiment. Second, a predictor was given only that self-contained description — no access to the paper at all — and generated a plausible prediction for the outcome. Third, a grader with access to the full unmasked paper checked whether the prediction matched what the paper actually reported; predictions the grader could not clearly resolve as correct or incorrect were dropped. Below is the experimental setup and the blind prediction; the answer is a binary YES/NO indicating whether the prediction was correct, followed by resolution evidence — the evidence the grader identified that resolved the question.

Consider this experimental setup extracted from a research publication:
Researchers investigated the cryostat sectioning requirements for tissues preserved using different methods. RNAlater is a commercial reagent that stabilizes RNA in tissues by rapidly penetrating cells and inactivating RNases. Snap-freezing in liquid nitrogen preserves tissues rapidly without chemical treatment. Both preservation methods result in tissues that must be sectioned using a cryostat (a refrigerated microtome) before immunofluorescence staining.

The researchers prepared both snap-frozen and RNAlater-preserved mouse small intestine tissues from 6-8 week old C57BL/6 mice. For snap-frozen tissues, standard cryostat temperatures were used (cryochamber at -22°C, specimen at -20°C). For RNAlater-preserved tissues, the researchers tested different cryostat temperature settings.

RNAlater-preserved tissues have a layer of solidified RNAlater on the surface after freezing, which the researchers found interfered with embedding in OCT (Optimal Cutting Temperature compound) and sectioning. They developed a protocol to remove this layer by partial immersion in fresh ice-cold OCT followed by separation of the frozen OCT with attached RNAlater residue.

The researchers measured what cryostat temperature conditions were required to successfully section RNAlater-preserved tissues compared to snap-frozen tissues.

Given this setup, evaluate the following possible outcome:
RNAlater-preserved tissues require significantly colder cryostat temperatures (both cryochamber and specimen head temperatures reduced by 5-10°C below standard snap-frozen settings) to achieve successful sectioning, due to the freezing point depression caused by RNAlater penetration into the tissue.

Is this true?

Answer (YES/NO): YES